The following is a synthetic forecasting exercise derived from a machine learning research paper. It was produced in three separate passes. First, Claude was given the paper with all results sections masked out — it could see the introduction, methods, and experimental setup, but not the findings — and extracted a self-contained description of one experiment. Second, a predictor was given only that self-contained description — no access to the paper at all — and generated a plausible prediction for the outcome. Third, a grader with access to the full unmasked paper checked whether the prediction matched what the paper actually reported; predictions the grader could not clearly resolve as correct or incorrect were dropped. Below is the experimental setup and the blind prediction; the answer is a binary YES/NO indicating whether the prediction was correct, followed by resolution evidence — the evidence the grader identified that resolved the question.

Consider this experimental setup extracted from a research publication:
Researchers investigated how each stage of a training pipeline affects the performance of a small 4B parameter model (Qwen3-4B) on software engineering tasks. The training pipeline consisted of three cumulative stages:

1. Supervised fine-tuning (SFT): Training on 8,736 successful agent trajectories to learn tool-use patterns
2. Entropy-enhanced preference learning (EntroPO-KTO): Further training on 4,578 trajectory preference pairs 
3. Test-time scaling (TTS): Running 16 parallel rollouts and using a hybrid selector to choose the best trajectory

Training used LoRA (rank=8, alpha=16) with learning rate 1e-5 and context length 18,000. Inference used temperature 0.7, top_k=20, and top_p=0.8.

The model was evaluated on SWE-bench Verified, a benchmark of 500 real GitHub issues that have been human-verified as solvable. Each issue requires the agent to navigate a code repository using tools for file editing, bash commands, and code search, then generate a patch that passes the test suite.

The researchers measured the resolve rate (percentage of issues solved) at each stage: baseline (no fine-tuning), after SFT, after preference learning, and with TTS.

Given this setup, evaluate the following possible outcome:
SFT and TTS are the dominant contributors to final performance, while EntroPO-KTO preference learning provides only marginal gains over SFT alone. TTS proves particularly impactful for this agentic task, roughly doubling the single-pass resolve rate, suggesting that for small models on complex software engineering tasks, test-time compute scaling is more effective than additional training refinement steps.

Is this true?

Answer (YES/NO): NO